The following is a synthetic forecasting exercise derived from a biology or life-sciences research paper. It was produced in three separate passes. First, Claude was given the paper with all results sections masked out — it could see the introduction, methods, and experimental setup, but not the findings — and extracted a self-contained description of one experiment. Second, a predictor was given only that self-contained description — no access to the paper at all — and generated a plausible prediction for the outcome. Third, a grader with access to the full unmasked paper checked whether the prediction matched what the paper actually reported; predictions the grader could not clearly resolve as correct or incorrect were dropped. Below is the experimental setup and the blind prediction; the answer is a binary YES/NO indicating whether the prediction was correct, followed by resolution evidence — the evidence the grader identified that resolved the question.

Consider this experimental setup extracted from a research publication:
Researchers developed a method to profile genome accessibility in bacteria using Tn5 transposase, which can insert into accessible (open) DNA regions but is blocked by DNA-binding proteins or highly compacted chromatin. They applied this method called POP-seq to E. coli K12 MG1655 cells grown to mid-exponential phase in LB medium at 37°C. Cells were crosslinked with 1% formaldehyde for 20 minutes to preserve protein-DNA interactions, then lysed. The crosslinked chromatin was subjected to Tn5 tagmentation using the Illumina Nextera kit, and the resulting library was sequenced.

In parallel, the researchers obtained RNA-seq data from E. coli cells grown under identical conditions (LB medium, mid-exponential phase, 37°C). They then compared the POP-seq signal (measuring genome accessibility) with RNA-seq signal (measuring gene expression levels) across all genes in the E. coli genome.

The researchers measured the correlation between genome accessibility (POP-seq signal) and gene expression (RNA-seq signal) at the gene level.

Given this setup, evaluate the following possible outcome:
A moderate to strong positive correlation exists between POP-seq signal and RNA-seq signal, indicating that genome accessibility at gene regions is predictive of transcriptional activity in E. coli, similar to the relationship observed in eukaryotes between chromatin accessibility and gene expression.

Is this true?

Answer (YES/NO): NO